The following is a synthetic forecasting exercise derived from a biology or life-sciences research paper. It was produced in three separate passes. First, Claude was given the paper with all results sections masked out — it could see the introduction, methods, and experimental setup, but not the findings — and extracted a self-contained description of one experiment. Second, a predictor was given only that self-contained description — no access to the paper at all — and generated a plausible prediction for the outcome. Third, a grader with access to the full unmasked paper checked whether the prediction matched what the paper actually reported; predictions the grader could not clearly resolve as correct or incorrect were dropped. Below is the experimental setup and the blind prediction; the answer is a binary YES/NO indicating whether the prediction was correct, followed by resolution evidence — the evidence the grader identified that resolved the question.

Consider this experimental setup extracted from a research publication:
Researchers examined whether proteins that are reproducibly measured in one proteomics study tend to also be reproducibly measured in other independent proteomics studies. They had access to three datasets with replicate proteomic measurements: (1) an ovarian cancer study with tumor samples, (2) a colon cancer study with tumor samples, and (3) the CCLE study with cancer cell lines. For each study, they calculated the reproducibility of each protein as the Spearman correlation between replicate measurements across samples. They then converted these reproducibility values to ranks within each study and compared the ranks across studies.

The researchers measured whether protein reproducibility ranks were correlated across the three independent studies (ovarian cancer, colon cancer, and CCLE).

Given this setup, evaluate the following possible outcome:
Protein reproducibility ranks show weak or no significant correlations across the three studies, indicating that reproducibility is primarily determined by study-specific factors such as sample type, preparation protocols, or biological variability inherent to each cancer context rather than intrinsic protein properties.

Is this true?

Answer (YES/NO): NO